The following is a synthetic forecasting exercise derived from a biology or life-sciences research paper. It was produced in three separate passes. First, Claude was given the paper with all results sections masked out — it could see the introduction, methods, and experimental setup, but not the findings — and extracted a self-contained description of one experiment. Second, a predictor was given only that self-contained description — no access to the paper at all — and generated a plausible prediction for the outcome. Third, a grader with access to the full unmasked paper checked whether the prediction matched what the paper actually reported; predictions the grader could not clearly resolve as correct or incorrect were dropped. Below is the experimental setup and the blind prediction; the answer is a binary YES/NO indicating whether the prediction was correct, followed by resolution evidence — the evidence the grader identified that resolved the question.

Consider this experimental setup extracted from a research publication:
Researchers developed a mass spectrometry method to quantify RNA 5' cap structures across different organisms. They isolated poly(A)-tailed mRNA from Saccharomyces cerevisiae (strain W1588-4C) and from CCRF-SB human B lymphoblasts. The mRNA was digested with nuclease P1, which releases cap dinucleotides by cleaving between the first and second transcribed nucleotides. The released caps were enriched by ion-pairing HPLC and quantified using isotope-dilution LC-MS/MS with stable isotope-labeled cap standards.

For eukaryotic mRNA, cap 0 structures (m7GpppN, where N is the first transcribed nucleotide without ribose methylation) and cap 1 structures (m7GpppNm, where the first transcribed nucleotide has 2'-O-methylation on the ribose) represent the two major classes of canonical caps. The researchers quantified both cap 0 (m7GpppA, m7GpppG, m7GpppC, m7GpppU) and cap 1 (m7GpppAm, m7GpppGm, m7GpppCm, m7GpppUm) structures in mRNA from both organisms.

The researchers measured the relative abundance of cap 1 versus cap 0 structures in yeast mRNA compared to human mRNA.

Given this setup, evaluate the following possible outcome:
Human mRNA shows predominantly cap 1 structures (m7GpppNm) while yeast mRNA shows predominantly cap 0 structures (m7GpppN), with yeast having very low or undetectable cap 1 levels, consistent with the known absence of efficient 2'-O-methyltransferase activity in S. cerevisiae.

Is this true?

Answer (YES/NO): YES